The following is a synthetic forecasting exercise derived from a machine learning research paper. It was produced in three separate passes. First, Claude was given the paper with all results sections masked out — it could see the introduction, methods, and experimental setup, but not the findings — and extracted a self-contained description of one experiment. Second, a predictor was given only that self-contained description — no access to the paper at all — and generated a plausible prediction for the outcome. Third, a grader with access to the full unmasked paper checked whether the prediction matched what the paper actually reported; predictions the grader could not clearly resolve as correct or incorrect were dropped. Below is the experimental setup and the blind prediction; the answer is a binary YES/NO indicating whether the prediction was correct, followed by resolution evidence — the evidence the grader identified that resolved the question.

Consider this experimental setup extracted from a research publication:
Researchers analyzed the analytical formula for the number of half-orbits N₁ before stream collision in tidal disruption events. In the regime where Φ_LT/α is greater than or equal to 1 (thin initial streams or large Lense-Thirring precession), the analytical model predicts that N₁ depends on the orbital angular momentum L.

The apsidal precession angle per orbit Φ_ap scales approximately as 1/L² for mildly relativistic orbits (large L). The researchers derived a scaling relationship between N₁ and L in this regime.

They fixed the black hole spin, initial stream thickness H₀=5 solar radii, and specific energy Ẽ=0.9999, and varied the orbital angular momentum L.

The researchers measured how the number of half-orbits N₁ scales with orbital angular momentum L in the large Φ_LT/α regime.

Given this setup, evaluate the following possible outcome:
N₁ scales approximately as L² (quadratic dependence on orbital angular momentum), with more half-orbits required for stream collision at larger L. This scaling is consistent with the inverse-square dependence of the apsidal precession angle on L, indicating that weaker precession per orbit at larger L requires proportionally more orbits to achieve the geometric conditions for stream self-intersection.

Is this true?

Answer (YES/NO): YES